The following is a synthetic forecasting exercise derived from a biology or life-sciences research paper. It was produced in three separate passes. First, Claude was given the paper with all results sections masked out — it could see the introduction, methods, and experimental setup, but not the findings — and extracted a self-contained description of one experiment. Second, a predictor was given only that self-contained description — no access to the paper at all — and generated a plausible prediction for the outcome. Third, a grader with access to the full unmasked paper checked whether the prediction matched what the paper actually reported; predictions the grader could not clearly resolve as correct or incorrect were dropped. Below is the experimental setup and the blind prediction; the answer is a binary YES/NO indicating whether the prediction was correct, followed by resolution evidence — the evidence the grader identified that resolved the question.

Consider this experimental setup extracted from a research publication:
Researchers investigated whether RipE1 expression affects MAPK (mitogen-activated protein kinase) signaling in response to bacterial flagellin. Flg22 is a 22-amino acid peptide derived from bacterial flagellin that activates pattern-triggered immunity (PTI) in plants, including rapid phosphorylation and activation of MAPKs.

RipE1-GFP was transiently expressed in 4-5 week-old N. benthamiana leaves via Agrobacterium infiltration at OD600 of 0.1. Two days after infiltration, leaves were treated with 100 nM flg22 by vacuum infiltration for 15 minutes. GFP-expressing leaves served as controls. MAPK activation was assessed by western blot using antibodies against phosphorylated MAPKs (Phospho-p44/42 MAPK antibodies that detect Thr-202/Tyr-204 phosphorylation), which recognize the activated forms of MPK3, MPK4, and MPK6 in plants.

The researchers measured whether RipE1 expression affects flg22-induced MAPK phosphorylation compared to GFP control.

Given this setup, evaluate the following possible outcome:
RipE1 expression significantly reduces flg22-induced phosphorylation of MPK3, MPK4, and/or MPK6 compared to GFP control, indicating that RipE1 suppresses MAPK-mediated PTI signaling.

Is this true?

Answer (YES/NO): NO